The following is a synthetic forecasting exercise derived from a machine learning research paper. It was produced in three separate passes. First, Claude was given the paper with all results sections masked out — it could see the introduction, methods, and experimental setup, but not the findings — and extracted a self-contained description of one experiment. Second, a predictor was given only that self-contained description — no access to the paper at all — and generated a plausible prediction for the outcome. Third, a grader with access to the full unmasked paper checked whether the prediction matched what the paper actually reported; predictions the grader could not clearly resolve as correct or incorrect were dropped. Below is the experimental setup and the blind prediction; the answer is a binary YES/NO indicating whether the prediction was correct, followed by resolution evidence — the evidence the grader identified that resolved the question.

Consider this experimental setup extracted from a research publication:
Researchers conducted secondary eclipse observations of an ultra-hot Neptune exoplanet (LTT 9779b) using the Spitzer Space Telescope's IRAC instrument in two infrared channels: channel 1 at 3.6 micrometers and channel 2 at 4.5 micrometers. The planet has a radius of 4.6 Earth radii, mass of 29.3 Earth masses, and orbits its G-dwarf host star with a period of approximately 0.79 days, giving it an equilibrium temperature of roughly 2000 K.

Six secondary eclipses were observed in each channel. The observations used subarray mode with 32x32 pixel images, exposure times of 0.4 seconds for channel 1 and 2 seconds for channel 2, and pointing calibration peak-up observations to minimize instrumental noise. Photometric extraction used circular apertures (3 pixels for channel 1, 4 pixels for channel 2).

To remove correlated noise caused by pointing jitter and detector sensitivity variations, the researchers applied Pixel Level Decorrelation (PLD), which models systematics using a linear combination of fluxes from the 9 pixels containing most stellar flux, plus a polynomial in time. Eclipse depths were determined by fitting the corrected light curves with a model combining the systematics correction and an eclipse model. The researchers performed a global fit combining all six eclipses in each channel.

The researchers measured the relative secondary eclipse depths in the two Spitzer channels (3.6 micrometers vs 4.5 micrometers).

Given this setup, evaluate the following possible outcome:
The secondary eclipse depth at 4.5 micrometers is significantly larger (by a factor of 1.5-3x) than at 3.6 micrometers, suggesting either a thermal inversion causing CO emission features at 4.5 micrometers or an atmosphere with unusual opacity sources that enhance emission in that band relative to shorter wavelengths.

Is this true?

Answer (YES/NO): NO